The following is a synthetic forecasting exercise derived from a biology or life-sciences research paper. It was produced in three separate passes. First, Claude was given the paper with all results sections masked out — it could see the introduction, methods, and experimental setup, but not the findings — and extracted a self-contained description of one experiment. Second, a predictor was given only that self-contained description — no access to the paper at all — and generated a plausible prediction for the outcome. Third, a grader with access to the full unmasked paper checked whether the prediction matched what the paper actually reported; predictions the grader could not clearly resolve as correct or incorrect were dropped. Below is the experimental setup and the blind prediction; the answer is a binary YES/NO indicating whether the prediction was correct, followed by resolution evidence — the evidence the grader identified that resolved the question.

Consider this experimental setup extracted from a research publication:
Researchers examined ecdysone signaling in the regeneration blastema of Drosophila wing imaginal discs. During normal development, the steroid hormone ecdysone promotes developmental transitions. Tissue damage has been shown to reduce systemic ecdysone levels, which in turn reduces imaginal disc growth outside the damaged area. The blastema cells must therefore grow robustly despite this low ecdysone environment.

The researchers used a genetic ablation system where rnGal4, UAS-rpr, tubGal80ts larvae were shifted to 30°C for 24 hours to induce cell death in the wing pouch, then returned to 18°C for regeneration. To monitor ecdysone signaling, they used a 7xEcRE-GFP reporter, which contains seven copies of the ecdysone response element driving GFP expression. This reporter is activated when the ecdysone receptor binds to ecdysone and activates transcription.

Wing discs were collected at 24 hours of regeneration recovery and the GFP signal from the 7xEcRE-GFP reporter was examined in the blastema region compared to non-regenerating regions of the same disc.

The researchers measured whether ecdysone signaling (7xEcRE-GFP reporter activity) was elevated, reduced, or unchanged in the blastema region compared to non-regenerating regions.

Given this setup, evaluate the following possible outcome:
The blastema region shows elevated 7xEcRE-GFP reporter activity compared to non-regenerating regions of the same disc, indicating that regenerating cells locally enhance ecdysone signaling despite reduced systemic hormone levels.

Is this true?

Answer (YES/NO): NO